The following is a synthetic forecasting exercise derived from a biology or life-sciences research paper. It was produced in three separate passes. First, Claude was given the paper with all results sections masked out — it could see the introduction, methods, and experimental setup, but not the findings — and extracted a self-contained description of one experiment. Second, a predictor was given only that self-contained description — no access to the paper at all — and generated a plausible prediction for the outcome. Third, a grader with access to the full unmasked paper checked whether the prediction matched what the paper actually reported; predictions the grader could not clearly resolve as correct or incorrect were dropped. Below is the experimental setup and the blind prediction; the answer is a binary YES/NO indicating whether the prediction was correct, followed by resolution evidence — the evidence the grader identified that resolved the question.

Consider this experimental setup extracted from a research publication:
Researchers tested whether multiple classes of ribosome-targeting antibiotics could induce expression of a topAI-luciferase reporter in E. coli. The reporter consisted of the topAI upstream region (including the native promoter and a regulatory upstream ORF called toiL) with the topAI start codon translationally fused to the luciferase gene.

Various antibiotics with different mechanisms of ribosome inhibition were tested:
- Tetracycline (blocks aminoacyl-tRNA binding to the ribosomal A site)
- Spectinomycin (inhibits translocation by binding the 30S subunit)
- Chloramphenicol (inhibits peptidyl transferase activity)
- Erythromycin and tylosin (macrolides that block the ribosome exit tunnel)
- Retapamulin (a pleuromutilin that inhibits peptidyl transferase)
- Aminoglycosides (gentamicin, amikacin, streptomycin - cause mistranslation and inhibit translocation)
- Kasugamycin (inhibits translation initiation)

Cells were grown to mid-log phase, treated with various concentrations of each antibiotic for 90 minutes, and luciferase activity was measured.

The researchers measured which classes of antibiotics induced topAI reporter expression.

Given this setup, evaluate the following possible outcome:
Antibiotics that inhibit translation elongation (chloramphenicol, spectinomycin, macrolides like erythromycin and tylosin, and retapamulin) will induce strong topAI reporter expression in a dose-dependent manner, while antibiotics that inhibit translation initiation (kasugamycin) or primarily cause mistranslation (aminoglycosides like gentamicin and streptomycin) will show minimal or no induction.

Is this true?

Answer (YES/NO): NO